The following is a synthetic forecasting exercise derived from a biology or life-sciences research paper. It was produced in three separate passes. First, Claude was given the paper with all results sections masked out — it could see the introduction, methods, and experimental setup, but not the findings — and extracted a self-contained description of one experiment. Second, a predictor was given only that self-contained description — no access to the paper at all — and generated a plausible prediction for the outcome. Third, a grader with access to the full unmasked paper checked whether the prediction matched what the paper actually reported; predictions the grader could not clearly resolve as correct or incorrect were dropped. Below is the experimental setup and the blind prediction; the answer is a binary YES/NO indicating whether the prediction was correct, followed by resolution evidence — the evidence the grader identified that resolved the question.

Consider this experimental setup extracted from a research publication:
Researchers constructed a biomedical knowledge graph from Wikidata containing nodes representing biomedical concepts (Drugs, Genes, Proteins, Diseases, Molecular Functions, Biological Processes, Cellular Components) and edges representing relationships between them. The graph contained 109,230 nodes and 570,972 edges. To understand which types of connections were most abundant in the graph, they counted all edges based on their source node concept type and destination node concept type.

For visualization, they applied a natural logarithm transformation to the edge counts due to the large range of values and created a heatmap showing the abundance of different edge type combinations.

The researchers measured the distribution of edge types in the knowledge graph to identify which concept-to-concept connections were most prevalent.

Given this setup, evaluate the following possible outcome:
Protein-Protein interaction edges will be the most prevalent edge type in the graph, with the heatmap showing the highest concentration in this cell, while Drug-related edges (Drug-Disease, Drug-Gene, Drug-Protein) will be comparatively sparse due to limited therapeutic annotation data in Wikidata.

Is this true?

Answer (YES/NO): NO